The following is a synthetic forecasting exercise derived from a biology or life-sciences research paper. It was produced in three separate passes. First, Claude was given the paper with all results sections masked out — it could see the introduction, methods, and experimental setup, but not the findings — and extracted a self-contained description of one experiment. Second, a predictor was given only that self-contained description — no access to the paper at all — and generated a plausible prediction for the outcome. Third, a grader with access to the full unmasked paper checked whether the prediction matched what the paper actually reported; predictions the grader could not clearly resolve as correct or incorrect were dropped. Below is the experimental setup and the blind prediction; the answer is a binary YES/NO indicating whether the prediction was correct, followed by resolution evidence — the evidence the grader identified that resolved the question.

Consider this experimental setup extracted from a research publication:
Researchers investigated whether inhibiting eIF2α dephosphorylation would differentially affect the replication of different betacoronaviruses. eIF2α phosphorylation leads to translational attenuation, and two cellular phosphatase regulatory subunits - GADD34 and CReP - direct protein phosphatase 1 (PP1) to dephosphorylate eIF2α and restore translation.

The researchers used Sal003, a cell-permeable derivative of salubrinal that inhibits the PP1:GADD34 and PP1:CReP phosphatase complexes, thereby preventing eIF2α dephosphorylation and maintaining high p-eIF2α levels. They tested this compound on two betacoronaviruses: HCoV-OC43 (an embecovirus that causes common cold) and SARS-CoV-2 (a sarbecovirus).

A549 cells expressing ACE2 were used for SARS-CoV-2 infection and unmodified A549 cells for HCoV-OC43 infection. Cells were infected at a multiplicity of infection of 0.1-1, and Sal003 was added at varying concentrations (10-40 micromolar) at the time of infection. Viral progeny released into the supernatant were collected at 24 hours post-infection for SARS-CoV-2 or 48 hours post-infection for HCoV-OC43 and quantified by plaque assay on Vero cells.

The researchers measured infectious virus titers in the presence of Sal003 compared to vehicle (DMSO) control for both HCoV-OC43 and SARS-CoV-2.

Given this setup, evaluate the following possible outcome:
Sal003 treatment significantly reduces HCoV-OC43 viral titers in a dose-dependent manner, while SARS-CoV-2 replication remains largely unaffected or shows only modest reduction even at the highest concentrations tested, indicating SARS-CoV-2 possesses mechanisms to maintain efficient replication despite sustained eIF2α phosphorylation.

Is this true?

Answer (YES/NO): NO